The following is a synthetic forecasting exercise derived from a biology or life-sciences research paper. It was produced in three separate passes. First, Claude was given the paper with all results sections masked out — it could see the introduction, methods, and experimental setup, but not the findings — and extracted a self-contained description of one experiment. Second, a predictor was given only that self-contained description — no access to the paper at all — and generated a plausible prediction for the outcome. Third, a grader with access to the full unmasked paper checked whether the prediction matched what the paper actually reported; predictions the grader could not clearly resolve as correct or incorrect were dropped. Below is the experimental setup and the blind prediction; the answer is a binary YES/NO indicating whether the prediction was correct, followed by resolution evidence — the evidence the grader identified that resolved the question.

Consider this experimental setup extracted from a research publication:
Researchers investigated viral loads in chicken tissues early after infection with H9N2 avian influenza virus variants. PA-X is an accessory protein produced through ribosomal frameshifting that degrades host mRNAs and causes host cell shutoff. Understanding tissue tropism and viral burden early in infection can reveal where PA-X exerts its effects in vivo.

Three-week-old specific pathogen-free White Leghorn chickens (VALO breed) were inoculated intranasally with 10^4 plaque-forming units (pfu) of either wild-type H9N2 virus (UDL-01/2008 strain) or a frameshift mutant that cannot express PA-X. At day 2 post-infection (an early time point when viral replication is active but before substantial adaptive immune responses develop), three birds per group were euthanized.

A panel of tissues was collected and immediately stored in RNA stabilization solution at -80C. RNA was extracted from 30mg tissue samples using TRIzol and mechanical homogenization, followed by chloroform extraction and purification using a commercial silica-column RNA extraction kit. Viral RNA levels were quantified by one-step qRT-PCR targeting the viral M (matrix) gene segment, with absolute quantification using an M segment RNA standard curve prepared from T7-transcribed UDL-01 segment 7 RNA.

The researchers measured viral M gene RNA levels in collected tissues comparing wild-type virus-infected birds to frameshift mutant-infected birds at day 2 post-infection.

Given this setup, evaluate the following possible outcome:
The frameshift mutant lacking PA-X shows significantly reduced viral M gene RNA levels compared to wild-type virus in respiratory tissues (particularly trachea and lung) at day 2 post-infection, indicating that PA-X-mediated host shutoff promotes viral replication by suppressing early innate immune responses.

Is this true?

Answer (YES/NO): NO